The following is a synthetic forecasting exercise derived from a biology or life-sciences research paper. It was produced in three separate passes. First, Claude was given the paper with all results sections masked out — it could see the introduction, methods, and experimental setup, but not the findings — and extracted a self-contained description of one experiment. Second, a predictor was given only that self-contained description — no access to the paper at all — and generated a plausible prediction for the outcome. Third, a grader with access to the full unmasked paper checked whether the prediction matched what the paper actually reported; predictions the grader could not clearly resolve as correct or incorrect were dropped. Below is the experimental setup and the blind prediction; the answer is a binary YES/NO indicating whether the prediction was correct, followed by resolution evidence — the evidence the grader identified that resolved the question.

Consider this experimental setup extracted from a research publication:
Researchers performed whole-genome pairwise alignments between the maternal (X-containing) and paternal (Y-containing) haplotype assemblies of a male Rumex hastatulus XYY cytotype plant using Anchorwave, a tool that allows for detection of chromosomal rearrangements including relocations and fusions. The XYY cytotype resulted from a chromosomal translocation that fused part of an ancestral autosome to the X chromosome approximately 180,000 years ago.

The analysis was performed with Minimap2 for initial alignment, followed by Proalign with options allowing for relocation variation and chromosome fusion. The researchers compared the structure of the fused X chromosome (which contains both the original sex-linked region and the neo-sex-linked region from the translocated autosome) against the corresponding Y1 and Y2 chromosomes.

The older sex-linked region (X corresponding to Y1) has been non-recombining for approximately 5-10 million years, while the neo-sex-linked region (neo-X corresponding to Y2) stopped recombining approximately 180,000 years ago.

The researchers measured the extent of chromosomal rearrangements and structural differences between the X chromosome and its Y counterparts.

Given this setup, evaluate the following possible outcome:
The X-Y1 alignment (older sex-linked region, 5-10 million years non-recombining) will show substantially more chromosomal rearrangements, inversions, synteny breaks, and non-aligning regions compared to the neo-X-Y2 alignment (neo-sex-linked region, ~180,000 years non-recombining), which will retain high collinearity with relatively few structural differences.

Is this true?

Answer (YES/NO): YES